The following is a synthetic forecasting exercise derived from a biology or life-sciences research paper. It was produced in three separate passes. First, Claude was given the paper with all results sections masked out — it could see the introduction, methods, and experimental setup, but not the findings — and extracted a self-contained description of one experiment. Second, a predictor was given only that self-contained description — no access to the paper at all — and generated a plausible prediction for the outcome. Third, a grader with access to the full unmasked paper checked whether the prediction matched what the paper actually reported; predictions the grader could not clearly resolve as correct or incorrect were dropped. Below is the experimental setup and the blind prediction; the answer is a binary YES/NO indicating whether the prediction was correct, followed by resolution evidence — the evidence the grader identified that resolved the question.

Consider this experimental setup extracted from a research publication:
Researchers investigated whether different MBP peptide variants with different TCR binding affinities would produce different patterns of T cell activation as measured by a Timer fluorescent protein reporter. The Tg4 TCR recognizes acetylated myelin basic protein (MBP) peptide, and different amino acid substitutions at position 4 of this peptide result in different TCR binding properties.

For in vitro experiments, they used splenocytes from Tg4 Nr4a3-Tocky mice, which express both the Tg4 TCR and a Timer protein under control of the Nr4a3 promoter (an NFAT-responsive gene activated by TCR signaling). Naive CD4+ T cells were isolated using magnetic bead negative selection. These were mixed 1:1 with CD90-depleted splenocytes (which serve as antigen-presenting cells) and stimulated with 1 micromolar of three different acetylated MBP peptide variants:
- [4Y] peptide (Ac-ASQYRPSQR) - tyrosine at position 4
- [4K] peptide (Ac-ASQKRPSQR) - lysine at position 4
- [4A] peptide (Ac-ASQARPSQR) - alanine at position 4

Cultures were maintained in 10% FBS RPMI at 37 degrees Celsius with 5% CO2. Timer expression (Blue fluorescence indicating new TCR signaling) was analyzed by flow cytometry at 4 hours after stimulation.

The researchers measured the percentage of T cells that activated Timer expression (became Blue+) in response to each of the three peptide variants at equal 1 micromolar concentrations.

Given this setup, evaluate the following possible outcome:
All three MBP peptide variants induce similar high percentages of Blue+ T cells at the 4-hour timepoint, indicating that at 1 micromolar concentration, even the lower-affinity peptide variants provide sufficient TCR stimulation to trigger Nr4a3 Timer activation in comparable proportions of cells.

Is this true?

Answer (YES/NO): NO